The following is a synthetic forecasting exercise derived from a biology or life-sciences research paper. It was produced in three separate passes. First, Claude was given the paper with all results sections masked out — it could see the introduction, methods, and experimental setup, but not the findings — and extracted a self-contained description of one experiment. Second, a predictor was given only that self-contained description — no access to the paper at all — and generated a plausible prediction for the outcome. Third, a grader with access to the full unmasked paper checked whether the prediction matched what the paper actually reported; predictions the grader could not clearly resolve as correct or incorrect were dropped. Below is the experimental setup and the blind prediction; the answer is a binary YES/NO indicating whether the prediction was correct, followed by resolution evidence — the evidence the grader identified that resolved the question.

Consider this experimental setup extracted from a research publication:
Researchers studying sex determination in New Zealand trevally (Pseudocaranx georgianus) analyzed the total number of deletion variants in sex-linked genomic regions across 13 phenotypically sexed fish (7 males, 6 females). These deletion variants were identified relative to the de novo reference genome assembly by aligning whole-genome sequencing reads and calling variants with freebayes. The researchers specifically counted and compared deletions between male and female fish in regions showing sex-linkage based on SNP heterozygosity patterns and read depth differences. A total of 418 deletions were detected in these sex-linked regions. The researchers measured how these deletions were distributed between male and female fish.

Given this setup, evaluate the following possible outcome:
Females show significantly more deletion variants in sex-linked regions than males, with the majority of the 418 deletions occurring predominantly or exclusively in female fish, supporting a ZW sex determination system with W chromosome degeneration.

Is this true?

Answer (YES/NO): NO